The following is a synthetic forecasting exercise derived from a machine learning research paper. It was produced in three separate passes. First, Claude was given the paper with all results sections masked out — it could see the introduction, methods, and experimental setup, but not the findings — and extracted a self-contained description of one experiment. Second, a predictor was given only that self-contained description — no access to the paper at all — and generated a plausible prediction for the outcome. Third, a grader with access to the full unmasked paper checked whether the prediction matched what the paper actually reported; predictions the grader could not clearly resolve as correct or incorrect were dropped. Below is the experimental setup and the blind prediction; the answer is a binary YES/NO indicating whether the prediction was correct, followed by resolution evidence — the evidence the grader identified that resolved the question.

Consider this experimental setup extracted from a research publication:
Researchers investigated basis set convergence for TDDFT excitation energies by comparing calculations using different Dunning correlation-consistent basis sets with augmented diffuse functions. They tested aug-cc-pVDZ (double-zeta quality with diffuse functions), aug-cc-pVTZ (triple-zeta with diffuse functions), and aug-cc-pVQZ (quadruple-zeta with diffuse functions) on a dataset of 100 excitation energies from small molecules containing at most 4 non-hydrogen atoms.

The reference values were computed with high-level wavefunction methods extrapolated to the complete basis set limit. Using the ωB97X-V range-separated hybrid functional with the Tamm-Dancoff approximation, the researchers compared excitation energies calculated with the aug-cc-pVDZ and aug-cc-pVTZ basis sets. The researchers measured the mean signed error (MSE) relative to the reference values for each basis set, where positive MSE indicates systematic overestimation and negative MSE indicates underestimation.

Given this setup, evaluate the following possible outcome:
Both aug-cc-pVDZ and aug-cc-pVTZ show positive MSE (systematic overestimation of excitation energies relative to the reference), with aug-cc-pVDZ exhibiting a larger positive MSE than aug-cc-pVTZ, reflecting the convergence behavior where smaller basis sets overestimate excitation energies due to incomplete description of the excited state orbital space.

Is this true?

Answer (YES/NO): NO